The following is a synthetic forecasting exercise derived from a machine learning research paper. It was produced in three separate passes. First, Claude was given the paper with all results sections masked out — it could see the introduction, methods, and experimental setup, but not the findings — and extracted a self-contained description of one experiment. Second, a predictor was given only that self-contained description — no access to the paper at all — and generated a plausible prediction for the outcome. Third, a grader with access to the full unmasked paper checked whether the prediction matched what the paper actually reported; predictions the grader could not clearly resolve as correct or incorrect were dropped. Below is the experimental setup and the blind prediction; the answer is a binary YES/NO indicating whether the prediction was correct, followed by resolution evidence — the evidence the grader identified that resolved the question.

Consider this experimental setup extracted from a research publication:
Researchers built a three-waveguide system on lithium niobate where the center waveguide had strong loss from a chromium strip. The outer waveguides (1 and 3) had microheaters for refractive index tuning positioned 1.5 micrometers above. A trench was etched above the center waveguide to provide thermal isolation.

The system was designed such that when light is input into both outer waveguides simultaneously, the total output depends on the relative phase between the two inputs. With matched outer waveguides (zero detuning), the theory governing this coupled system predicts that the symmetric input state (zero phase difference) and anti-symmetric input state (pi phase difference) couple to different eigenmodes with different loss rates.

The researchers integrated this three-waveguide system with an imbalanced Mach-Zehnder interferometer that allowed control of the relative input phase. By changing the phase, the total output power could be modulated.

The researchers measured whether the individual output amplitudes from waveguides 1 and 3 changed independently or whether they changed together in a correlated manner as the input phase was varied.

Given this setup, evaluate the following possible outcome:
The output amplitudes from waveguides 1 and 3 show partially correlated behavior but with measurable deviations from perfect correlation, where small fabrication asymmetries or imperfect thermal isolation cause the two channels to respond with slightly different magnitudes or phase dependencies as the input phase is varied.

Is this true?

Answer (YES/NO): NO